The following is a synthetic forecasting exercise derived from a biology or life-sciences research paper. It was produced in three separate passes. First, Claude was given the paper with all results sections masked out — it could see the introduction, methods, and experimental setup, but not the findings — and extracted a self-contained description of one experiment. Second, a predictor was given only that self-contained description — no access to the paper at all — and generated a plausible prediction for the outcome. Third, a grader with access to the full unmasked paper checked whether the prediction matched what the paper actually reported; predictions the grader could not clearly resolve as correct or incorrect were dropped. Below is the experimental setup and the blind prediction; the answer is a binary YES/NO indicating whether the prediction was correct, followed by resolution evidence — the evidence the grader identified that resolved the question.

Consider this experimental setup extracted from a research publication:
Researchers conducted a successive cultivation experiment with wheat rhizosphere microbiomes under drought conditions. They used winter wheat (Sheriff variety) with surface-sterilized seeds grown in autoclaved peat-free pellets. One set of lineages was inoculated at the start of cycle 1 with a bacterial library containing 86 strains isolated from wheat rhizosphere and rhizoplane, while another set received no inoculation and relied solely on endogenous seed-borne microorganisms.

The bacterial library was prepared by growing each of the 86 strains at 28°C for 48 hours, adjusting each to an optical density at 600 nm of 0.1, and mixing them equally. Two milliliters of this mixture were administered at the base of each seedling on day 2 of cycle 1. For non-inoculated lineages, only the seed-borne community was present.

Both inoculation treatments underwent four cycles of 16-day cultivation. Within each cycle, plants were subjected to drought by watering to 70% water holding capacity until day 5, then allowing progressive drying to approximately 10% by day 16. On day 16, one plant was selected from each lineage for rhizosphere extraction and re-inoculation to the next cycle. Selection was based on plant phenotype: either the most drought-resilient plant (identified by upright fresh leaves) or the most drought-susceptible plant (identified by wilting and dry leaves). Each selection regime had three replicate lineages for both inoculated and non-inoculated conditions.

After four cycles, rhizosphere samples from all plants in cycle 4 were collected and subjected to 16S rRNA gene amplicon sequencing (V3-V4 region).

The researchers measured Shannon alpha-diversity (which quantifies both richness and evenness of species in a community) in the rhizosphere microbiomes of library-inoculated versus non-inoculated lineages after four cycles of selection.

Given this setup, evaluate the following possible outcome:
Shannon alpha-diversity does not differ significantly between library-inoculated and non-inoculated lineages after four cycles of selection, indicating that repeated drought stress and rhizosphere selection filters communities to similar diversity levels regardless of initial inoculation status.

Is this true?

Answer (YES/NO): YES